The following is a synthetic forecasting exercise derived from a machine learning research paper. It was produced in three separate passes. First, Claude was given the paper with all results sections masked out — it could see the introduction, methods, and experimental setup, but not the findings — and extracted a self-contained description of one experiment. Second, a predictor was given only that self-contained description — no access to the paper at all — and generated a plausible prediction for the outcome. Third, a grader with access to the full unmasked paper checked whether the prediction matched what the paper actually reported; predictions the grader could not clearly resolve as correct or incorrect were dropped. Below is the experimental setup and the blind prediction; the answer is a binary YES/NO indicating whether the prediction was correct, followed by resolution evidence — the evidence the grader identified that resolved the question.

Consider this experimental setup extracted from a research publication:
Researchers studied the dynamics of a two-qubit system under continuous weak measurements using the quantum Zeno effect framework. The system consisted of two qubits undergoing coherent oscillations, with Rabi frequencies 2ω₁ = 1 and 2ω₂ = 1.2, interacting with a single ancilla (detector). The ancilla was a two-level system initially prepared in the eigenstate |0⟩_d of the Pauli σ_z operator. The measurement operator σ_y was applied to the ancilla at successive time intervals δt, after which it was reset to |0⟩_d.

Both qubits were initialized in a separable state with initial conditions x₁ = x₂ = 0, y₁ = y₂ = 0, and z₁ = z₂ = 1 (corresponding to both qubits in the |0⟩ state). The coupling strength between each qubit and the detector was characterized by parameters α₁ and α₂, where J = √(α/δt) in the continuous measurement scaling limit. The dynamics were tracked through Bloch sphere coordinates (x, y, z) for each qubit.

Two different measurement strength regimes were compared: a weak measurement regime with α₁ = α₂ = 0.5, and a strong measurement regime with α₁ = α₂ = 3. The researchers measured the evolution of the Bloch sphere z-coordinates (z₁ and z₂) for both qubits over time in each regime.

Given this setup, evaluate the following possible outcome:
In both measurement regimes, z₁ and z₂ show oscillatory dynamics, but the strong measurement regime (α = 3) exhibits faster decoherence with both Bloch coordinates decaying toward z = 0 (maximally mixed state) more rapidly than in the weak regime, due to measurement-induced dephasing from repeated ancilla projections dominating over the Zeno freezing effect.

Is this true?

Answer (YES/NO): NO